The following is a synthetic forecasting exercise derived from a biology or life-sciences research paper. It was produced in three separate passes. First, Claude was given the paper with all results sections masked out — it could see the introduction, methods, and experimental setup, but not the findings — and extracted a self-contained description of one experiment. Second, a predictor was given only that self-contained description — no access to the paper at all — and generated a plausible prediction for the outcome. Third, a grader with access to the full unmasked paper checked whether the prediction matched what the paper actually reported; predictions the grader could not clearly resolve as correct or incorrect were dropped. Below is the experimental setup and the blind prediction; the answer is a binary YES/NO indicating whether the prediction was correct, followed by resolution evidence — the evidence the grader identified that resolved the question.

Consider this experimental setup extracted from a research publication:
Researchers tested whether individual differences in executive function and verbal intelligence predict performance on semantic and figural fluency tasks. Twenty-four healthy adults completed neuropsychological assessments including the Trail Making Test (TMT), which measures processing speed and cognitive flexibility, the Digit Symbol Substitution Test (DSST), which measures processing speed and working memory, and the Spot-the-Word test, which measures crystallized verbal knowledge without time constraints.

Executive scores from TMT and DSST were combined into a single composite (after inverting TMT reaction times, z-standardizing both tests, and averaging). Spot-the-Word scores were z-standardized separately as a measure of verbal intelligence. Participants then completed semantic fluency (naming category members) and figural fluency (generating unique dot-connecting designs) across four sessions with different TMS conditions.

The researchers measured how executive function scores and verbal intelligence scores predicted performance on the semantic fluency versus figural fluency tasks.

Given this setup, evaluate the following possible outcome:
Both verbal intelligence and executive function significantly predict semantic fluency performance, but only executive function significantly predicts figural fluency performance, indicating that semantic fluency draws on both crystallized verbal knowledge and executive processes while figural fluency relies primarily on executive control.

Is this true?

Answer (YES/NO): NO